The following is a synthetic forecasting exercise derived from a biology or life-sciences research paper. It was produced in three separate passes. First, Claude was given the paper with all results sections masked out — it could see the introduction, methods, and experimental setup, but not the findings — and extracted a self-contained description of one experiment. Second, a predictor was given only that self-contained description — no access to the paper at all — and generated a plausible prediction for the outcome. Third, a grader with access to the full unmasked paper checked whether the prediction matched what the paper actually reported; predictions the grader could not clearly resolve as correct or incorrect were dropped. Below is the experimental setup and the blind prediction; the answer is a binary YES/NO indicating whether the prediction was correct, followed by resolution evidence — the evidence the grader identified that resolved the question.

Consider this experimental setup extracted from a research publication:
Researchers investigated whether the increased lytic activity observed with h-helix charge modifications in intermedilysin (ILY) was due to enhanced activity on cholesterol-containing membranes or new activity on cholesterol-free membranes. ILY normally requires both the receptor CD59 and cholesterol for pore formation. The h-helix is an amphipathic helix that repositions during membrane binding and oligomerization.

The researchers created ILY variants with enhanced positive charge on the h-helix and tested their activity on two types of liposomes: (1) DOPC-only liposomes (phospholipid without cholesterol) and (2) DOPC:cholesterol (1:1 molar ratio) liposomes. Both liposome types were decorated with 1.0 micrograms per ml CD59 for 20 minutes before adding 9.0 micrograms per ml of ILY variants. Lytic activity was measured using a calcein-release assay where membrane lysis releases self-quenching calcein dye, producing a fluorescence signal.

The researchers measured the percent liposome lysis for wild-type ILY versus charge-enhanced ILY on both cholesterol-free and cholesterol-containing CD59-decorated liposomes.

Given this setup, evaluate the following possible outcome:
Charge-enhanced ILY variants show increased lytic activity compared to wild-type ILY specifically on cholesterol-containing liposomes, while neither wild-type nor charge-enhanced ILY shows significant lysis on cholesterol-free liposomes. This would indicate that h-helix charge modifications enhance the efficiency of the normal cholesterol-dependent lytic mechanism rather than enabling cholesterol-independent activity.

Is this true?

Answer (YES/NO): NO